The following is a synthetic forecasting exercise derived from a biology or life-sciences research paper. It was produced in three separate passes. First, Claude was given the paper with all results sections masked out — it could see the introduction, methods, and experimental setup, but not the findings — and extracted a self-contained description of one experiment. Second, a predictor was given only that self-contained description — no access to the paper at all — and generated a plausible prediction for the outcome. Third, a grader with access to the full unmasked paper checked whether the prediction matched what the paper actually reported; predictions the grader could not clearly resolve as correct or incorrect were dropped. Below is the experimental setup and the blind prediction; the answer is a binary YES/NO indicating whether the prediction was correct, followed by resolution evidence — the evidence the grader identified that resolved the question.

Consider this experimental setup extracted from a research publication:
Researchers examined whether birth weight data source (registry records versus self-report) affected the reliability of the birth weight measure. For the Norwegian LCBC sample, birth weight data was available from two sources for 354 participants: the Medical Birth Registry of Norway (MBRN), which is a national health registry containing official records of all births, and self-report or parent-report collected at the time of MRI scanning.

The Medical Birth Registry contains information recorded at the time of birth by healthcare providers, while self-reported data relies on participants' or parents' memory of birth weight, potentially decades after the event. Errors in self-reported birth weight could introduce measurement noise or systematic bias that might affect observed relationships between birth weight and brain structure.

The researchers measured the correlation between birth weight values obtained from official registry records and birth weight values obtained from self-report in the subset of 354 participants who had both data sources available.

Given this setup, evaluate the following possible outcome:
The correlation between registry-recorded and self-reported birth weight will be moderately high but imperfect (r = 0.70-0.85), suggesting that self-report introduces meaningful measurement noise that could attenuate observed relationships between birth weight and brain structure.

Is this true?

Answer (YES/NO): NO